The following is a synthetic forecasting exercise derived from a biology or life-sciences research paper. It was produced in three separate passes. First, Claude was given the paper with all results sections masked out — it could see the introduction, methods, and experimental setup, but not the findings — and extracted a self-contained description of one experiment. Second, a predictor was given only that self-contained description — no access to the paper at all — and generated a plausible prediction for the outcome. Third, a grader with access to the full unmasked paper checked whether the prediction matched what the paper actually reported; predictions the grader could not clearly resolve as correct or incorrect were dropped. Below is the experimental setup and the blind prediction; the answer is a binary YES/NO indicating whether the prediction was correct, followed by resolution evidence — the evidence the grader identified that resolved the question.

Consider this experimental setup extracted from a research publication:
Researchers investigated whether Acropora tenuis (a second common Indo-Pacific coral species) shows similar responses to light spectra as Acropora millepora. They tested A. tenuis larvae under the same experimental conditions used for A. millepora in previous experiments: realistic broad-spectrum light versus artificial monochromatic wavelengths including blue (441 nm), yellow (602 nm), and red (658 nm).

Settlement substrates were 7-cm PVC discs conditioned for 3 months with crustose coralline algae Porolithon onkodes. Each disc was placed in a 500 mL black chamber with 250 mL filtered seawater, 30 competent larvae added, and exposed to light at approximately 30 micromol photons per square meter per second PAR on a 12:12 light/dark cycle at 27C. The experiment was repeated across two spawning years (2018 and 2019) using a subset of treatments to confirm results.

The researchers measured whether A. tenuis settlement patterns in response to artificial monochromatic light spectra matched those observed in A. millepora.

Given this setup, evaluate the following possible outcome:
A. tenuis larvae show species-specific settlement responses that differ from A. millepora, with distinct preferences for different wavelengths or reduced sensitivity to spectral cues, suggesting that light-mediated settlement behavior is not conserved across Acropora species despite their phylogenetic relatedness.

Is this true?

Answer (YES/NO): YES